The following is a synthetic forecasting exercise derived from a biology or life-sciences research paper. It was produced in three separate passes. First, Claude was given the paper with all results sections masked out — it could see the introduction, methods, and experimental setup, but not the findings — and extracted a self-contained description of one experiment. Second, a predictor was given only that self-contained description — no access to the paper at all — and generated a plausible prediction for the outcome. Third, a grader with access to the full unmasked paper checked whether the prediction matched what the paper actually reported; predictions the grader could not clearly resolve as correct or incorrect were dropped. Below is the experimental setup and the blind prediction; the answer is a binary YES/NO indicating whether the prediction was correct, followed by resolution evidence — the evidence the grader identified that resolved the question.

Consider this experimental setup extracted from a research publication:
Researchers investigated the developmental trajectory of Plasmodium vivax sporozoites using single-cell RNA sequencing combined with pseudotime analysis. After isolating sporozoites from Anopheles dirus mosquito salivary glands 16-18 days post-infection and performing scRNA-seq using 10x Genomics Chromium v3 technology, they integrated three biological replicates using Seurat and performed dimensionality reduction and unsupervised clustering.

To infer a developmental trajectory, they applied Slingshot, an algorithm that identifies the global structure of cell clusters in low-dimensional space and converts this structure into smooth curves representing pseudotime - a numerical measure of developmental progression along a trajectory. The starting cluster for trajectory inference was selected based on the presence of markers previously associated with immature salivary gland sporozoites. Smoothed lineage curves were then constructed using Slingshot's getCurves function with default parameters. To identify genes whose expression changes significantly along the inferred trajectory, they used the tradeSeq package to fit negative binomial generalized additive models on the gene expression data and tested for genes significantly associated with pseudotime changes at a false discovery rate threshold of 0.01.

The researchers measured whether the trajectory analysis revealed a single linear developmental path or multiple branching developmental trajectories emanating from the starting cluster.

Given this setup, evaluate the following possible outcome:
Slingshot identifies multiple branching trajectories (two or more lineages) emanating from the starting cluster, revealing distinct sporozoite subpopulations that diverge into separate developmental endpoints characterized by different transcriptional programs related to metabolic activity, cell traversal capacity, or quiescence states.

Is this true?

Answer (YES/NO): NO